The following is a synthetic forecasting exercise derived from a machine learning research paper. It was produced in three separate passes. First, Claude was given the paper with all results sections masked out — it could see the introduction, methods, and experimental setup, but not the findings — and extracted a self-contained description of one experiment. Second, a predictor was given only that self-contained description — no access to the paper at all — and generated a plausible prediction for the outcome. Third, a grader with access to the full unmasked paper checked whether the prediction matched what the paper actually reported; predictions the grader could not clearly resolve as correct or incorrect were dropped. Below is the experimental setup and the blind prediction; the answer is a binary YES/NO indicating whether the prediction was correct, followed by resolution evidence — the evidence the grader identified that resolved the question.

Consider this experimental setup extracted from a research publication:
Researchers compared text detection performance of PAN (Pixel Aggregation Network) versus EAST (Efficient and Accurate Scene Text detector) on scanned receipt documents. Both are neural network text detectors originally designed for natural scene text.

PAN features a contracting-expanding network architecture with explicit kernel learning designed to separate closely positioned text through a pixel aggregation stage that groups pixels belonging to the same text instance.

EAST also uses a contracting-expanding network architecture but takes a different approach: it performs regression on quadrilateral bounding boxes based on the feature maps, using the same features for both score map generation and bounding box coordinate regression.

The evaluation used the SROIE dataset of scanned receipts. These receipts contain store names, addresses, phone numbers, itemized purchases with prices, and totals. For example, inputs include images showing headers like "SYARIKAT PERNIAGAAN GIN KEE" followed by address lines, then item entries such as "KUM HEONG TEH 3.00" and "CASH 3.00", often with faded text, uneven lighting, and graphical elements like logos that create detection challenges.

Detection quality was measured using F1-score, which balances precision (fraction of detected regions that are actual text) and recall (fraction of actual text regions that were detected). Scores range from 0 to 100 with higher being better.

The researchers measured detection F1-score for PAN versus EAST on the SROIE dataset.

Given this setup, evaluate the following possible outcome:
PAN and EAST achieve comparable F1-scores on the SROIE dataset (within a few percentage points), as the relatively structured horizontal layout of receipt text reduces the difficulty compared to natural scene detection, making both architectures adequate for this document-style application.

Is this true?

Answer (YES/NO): NO